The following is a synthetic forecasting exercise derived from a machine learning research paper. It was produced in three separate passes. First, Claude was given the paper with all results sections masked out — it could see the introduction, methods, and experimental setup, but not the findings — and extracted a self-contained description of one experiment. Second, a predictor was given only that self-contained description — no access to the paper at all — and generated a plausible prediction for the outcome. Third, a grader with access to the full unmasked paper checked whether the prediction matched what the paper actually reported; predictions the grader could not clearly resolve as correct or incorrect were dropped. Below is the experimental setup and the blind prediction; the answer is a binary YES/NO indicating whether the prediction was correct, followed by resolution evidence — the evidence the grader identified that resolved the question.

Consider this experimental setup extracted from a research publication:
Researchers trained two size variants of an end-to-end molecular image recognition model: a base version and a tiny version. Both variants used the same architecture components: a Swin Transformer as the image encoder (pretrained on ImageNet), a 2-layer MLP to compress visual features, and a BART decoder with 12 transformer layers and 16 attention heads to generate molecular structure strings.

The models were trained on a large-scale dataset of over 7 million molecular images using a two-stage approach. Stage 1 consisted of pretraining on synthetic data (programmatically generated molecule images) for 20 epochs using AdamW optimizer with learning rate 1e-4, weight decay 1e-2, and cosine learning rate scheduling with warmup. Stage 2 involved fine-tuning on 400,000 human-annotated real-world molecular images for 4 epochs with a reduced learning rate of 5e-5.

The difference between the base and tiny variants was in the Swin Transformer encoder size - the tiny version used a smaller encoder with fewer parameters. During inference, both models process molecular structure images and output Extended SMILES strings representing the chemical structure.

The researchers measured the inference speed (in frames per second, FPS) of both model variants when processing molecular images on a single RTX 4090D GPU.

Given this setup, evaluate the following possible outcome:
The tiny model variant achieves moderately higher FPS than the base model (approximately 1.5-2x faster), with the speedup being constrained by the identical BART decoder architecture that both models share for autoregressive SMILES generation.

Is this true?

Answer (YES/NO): NO